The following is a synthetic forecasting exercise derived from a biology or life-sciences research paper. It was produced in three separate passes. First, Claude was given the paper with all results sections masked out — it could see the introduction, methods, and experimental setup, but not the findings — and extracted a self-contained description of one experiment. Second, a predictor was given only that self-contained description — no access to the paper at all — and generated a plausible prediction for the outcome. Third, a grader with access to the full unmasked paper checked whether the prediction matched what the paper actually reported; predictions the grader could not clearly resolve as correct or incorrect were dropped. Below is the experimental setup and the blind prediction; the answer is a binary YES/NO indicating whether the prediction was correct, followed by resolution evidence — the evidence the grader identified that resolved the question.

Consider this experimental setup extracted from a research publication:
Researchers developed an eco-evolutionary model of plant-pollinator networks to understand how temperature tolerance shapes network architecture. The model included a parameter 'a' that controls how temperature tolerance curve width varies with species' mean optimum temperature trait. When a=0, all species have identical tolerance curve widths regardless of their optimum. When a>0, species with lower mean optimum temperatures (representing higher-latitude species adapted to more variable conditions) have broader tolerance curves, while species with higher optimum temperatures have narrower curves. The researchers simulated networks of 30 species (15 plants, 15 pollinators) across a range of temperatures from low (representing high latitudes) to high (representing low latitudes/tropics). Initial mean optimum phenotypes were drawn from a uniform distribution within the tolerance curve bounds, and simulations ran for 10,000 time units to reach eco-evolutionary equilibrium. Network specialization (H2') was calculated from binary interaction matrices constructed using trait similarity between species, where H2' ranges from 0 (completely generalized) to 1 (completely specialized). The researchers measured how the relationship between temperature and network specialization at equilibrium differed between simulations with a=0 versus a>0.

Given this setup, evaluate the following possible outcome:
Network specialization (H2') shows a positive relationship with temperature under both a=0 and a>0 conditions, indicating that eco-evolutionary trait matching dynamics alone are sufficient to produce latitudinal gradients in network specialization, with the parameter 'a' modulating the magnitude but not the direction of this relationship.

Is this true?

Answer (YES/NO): NO